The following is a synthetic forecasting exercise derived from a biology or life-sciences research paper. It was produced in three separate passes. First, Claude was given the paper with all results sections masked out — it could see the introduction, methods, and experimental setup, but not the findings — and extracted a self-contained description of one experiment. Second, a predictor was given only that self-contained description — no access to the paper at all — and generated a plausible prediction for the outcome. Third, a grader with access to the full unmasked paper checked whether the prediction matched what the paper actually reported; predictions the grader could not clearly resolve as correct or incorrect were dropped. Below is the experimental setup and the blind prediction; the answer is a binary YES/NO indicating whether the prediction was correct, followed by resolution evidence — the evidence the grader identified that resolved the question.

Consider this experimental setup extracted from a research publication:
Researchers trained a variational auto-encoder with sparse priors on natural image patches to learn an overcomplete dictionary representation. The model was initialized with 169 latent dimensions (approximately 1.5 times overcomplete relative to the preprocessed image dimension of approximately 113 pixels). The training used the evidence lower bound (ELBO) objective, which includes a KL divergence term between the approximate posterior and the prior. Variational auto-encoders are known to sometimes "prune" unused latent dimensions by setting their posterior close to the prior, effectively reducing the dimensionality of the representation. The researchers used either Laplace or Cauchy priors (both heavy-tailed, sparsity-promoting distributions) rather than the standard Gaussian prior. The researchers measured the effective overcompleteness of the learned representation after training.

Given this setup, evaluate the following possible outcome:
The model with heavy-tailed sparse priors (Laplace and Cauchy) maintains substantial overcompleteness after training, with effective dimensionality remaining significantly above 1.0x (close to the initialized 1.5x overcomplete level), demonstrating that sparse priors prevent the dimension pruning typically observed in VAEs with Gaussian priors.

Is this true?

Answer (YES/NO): NO